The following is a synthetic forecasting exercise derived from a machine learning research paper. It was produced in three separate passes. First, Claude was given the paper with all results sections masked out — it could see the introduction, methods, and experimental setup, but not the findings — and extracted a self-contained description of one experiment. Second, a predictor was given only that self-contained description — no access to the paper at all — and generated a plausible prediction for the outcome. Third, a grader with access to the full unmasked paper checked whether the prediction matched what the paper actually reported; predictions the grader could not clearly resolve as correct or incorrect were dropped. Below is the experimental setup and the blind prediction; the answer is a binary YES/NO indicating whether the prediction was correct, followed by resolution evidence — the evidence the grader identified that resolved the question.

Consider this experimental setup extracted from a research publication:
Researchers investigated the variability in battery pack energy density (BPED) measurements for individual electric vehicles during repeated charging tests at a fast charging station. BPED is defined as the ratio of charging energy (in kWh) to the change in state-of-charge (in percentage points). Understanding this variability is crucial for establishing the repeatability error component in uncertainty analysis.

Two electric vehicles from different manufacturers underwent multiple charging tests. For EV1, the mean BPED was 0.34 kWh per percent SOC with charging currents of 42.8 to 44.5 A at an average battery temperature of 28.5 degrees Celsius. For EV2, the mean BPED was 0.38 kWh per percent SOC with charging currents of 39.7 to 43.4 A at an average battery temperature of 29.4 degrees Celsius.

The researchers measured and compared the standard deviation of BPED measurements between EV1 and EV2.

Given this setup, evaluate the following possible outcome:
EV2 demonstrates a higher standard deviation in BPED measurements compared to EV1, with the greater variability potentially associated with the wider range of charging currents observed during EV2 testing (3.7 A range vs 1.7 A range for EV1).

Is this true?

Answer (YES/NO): NO